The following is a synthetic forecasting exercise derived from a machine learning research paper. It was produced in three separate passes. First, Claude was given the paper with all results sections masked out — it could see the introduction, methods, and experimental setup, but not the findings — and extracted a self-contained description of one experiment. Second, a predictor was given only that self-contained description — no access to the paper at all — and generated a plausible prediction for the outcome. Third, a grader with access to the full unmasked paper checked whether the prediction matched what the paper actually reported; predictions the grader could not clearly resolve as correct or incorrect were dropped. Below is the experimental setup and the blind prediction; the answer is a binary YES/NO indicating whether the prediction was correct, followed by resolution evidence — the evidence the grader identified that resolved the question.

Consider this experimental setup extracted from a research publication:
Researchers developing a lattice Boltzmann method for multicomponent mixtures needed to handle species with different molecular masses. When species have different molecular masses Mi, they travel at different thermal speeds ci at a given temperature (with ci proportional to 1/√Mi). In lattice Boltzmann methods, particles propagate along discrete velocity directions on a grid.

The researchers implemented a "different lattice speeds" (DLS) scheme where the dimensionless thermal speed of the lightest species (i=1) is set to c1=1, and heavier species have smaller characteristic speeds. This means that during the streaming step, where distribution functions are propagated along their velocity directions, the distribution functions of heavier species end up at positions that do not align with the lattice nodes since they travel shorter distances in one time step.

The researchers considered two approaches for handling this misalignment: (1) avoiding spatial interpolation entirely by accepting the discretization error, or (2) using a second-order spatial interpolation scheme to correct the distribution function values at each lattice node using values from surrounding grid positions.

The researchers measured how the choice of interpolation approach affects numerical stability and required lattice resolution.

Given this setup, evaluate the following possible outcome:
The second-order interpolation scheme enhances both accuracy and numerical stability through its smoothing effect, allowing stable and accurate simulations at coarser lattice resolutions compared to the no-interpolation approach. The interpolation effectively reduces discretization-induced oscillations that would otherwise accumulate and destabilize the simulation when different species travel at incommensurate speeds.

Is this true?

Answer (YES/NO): NO